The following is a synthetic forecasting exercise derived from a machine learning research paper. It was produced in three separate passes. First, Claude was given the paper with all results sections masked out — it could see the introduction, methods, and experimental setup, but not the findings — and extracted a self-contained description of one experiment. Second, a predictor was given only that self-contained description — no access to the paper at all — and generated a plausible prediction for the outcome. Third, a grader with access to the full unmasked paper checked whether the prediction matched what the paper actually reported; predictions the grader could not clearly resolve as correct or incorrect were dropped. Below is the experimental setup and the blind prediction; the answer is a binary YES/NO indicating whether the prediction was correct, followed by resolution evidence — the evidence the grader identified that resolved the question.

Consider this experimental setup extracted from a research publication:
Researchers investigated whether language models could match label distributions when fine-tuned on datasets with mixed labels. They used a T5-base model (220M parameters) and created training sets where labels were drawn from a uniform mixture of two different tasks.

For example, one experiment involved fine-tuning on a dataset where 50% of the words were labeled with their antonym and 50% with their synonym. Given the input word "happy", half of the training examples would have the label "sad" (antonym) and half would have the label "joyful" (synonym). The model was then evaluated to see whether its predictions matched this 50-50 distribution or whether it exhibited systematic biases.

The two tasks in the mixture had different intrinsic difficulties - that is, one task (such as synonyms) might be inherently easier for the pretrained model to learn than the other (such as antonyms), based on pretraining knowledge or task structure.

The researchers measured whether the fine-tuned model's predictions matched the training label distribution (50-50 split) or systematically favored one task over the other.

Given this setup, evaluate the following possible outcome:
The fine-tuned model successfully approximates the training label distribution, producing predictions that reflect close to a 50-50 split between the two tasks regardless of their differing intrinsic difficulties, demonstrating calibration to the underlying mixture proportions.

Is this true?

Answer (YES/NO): NO